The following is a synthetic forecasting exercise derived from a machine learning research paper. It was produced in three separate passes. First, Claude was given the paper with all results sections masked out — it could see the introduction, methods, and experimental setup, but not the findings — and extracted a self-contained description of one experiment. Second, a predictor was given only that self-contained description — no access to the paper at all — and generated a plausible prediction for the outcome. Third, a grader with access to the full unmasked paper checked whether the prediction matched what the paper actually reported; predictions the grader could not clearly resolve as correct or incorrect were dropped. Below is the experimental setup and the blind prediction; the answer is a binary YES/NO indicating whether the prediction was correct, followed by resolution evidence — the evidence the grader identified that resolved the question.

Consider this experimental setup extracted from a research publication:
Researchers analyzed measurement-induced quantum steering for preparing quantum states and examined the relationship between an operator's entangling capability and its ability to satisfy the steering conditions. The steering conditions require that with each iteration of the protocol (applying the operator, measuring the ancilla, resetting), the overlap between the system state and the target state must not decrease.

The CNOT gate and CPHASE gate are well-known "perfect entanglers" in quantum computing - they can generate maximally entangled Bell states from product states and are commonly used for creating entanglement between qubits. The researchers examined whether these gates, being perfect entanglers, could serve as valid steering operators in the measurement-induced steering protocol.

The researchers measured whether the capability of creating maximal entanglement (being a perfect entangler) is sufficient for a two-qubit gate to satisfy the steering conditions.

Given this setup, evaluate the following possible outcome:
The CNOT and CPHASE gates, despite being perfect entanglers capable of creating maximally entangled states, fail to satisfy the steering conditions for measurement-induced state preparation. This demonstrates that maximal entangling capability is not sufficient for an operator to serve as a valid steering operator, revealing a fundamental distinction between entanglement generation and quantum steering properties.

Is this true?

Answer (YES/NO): YES